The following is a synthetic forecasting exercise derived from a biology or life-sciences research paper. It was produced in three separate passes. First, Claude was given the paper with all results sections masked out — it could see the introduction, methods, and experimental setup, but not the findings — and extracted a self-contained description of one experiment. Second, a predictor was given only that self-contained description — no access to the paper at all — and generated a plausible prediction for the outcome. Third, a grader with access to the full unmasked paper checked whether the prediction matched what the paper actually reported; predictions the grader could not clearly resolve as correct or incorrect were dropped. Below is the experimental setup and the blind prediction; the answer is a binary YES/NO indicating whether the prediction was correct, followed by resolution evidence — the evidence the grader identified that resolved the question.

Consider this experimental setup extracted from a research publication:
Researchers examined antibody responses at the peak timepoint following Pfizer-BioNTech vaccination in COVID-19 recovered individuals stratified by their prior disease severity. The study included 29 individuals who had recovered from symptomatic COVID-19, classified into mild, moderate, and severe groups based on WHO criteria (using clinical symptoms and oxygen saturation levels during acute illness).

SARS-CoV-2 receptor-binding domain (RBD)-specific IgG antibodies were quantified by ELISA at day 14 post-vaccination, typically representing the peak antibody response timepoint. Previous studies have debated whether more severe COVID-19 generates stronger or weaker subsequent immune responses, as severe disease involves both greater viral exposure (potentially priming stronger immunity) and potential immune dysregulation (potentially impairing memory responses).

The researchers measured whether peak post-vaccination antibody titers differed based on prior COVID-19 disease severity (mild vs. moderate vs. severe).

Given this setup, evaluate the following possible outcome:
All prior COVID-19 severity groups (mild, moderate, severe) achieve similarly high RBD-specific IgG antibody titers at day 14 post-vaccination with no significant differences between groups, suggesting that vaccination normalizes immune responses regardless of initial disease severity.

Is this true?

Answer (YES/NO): NO